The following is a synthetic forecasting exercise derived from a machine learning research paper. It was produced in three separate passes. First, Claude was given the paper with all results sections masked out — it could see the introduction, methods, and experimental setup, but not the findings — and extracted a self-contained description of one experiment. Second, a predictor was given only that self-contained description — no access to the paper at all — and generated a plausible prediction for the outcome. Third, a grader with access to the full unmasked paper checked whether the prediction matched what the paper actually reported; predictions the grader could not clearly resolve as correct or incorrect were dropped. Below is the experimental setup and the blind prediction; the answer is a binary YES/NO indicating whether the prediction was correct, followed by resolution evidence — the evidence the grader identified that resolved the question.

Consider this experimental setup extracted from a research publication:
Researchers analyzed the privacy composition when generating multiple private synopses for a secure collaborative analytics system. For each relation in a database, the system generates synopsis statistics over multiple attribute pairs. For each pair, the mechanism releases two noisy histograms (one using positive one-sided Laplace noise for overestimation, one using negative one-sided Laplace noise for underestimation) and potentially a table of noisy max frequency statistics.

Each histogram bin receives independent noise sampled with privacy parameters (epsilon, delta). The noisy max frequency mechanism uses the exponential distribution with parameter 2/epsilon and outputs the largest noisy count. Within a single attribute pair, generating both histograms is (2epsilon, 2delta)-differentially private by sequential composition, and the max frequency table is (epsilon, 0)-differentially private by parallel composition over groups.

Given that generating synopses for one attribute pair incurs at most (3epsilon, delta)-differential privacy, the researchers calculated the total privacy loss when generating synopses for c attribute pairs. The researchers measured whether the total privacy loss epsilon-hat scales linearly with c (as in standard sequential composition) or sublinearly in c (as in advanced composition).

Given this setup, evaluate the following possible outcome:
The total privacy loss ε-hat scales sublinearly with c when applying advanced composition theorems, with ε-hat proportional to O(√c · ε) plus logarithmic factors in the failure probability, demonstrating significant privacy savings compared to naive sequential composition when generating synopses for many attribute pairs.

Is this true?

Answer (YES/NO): YES